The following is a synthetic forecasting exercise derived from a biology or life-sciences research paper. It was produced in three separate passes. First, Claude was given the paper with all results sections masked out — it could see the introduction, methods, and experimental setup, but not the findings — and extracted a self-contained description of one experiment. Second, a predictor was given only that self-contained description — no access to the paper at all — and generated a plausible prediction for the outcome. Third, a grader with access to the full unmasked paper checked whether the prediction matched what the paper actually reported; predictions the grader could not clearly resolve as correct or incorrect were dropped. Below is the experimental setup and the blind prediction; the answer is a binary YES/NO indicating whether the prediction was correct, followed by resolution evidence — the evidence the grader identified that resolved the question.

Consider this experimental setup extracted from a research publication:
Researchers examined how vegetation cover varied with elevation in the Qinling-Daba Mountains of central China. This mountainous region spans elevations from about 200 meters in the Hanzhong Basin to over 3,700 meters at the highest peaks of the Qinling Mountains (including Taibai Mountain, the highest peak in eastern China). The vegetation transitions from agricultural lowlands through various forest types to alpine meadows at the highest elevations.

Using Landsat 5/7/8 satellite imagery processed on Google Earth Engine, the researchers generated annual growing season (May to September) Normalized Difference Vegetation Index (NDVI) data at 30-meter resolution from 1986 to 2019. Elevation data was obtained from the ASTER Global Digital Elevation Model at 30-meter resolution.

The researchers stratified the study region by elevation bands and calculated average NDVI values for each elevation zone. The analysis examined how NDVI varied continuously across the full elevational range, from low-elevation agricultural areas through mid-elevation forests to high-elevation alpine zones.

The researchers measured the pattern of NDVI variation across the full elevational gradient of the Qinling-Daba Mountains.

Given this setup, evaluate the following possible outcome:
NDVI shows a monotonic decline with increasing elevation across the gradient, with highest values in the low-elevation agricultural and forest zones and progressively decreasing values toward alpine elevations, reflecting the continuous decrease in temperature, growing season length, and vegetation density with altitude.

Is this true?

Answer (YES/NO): NO